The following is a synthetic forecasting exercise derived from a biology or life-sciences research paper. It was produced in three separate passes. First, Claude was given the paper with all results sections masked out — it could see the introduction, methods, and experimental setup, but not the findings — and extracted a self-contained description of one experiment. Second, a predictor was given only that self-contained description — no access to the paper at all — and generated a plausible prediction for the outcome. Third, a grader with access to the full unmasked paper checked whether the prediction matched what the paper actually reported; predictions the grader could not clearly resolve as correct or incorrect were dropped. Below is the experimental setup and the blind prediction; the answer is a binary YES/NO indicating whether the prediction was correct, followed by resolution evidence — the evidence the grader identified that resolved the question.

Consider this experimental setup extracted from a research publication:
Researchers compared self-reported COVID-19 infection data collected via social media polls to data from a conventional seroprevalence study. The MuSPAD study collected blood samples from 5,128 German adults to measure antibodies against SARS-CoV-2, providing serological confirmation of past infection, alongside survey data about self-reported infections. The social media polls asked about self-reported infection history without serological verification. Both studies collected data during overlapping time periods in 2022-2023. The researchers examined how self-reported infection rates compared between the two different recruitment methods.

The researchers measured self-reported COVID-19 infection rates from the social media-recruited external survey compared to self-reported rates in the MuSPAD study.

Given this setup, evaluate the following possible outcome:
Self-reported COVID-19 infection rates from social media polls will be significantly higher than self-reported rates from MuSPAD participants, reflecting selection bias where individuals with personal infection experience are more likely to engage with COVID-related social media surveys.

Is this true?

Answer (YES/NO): NO